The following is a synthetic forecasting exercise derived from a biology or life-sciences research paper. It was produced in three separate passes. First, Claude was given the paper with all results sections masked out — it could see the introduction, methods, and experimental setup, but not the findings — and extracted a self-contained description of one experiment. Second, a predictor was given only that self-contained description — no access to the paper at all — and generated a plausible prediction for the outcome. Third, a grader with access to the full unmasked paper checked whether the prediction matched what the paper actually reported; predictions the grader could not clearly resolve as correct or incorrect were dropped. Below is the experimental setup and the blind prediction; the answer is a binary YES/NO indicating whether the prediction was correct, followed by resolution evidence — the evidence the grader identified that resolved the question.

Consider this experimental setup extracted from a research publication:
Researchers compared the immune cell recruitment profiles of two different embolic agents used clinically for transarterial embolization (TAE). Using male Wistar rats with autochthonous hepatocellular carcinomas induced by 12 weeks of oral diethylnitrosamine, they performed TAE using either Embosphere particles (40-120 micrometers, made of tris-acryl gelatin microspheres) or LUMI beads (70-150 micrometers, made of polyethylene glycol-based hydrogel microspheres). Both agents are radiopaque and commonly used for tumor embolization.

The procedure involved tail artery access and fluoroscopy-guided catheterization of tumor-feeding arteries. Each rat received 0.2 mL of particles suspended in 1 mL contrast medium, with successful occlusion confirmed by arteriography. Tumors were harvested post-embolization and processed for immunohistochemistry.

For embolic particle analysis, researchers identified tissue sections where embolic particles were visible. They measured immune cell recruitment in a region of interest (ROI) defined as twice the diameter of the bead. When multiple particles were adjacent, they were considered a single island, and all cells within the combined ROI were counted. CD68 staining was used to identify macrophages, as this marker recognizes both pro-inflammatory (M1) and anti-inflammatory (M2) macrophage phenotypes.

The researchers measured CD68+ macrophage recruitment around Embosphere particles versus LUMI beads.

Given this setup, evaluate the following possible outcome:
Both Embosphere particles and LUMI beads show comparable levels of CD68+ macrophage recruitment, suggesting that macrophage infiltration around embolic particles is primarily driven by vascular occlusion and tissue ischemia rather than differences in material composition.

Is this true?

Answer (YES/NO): NO